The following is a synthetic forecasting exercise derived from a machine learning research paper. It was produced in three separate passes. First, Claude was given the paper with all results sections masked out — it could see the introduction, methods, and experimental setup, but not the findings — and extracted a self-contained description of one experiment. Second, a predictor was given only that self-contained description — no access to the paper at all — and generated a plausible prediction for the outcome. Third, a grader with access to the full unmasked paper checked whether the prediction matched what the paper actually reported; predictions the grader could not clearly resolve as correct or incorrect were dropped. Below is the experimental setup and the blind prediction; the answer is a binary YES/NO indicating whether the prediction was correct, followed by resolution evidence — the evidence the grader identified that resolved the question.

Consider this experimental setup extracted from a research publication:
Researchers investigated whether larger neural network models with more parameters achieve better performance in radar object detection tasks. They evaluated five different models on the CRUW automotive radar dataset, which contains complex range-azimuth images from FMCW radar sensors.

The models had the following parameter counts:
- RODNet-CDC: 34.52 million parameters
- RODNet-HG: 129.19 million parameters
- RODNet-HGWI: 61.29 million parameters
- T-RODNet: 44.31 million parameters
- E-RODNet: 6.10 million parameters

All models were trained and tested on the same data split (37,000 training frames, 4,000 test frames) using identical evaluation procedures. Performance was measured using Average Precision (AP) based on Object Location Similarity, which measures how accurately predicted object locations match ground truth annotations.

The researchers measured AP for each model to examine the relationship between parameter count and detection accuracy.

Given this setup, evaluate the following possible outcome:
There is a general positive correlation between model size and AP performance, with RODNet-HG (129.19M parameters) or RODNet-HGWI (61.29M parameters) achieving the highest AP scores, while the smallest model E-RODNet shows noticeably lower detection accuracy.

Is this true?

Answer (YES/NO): NO